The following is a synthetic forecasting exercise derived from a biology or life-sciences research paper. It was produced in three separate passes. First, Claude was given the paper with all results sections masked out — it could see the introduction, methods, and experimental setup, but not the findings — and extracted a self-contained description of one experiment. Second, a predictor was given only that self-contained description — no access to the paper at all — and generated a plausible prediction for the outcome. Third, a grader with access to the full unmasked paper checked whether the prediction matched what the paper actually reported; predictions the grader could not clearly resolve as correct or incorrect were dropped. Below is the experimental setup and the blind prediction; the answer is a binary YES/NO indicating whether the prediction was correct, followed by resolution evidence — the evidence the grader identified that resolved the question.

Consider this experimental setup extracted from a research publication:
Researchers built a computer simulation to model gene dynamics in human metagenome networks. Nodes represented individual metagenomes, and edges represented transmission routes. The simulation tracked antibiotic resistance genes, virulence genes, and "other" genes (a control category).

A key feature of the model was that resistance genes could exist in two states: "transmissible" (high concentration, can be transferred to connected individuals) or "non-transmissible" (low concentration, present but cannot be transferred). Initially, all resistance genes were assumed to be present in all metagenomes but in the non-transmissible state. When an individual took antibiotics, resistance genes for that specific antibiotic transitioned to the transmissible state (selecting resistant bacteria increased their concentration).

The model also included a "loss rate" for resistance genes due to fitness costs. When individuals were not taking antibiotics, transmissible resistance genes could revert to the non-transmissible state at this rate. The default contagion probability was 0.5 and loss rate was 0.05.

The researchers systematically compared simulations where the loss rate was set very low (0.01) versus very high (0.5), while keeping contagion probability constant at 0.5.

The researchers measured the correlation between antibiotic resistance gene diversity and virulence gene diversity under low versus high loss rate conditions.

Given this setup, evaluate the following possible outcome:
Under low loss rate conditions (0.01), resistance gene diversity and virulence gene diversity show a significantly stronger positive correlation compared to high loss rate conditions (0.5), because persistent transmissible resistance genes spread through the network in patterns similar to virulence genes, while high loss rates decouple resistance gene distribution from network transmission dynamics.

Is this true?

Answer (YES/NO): NO